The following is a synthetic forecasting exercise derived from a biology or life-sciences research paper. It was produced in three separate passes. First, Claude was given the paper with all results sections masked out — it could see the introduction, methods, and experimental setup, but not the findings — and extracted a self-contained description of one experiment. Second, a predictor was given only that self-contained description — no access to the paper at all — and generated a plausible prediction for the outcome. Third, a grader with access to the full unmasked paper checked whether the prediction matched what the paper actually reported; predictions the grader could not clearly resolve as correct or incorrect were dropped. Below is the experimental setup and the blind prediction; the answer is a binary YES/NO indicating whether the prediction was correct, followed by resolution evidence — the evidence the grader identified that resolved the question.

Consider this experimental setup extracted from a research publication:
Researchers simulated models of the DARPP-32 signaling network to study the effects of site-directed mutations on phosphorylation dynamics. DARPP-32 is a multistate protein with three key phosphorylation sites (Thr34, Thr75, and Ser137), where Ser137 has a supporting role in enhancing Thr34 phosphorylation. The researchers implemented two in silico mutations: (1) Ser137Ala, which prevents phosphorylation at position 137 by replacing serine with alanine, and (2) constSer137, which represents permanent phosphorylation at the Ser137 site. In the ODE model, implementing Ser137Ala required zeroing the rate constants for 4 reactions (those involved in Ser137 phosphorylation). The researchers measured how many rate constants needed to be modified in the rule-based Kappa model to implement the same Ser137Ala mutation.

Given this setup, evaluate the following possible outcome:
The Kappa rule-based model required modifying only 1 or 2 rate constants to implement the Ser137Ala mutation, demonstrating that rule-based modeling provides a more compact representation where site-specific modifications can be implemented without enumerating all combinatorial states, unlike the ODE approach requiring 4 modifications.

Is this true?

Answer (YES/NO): YES